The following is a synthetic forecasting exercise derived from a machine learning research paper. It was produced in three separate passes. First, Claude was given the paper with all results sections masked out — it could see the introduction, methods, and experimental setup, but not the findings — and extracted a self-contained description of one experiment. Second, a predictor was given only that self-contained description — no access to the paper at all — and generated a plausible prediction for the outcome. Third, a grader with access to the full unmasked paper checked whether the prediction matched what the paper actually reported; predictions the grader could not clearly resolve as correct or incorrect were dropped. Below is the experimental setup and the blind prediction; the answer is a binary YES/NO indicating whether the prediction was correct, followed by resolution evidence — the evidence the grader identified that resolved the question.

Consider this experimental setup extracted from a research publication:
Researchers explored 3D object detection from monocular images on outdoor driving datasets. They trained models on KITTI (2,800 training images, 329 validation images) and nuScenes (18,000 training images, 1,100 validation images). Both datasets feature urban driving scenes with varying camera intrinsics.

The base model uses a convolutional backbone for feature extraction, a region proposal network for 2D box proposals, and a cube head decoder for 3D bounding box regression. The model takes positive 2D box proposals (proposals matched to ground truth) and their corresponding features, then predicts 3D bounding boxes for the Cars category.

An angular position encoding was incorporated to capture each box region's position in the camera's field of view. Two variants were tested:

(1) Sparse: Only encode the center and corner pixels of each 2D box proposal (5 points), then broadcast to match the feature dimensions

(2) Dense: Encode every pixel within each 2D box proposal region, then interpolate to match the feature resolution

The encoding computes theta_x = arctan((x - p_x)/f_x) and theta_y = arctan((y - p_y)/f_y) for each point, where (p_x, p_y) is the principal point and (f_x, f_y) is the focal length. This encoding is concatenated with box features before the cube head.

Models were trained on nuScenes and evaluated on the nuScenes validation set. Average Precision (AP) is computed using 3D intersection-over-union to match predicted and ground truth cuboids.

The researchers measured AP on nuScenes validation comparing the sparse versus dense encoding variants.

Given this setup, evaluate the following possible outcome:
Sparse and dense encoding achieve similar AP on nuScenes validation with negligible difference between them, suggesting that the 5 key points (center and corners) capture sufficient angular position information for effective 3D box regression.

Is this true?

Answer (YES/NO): NO